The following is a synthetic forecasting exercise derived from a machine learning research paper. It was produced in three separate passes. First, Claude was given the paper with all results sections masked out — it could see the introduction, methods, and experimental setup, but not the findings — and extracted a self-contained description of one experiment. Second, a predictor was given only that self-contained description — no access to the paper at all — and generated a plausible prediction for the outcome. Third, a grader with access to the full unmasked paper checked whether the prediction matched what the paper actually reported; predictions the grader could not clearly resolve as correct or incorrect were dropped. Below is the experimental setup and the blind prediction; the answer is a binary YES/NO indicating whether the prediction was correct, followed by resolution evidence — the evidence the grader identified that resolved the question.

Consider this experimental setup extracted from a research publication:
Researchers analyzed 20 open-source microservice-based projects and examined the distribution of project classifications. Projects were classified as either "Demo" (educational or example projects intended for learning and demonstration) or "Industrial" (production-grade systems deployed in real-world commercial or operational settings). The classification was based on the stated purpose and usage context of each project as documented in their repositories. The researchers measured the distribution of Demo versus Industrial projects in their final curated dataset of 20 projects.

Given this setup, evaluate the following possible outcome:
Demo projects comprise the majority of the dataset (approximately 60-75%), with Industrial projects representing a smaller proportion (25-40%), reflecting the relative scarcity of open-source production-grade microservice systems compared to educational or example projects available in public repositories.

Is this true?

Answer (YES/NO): NO